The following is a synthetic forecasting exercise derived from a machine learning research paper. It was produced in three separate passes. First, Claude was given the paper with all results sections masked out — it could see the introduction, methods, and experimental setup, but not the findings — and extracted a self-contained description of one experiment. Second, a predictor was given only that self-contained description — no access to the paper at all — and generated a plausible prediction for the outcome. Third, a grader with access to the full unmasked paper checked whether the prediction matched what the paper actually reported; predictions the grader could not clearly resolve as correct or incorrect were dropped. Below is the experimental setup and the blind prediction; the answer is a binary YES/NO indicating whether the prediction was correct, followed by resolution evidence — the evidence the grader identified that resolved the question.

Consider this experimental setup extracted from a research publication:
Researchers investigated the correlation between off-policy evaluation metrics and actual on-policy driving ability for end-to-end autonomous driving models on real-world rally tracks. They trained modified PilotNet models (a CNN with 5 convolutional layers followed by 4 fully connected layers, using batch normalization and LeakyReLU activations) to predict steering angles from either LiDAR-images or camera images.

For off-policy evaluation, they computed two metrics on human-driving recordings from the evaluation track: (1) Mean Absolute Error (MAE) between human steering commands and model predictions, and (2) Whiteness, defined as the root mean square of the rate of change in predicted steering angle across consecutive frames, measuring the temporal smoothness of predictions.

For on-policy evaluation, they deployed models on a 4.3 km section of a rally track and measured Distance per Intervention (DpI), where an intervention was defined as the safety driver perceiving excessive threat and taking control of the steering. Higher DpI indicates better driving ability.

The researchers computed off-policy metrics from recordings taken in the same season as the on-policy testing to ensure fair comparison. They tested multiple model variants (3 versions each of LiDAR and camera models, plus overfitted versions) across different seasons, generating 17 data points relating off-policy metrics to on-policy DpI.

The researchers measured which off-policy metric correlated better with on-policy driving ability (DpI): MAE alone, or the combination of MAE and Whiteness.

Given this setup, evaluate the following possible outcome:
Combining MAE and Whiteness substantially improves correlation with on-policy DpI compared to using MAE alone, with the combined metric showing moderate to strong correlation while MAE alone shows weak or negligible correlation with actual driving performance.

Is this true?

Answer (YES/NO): NO